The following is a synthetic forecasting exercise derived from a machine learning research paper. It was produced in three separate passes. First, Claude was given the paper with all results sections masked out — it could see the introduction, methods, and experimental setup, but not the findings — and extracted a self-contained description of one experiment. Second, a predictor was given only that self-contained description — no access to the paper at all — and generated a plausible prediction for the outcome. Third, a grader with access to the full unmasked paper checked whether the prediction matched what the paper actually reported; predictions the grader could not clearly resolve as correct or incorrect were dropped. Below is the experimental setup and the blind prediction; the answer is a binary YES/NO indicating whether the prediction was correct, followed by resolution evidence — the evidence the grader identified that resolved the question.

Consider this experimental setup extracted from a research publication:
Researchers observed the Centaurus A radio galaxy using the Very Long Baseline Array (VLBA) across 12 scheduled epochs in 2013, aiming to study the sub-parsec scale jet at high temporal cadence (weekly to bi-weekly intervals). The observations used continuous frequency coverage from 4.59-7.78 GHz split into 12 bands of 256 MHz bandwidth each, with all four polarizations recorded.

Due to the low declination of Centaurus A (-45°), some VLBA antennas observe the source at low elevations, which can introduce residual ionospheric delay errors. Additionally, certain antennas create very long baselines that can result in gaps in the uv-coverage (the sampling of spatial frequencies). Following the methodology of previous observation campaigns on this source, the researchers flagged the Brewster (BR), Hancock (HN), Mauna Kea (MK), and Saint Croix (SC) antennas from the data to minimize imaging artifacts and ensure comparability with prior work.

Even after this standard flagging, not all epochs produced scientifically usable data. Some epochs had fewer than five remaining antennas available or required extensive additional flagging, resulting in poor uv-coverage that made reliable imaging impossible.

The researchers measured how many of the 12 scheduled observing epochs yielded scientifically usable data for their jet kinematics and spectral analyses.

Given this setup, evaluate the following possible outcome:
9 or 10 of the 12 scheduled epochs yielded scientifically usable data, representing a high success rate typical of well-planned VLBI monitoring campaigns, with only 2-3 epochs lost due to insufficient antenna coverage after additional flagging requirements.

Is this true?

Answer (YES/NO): NO